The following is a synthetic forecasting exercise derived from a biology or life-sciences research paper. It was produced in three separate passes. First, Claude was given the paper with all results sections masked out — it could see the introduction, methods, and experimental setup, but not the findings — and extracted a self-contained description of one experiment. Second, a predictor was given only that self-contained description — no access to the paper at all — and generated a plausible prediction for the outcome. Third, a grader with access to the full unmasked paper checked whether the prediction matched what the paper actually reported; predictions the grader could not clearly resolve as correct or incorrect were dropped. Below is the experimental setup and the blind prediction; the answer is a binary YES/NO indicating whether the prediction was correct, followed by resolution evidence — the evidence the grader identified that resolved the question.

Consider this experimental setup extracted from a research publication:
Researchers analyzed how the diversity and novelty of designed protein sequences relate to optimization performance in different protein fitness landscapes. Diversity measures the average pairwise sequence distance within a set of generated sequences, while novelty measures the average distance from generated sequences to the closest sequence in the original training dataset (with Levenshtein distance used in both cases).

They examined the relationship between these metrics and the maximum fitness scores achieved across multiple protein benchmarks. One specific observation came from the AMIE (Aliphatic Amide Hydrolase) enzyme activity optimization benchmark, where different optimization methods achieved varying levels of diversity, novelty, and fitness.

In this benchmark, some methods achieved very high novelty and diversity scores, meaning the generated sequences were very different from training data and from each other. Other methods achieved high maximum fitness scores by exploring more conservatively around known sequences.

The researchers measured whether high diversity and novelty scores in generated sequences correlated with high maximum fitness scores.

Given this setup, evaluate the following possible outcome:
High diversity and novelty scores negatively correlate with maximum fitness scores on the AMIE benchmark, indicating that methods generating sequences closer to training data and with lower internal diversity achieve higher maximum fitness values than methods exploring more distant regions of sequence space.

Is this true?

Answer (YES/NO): YES